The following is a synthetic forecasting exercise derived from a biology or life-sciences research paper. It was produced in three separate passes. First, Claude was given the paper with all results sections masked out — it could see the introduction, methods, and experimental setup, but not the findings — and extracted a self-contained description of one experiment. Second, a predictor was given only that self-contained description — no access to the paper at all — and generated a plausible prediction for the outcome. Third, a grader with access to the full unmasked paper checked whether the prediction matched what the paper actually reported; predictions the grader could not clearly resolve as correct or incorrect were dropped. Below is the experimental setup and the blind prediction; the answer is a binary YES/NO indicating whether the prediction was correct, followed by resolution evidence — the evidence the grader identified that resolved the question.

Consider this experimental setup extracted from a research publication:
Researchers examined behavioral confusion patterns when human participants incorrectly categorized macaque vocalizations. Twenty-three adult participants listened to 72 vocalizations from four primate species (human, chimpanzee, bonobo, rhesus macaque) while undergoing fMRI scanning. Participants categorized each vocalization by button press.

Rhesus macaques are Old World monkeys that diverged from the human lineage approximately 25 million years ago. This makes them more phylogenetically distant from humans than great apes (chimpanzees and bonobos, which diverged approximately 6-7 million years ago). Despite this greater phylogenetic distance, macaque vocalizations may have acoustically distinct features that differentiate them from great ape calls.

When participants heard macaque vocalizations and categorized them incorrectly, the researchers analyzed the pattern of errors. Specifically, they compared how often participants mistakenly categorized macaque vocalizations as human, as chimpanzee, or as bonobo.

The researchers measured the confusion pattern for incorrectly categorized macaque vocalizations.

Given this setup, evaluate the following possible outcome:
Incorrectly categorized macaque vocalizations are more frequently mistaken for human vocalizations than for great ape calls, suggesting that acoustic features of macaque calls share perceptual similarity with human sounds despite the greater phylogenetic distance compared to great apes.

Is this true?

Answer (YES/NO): NO